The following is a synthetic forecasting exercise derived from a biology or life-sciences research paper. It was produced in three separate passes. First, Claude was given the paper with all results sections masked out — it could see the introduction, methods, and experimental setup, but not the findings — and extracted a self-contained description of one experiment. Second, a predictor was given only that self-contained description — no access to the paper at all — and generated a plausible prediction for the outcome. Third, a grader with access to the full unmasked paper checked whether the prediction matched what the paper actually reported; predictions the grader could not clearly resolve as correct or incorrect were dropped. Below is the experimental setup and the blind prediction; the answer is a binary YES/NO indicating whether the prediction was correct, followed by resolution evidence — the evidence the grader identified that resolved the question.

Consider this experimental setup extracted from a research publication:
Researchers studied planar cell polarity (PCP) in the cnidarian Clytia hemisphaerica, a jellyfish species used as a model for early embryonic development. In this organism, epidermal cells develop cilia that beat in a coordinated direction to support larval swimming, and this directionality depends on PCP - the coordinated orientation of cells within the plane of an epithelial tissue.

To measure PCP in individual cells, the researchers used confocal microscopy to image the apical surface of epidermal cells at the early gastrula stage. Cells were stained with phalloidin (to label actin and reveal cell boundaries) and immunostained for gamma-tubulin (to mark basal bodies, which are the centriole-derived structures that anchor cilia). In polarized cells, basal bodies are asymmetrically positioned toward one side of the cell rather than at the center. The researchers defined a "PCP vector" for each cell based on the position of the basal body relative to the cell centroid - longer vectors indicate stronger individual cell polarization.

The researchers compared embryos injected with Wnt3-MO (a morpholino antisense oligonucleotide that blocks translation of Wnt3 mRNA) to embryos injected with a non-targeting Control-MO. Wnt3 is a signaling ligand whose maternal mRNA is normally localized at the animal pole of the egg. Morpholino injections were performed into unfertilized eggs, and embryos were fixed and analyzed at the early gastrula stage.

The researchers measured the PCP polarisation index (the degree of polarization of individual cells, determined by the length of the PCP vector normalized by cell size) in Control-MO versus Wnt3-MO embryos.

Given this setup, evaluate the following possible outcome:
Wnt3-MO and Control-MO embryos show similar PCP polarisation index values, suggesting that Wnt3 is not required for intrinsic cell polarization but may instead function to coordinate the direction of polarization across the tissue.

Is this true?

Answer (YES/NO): NO